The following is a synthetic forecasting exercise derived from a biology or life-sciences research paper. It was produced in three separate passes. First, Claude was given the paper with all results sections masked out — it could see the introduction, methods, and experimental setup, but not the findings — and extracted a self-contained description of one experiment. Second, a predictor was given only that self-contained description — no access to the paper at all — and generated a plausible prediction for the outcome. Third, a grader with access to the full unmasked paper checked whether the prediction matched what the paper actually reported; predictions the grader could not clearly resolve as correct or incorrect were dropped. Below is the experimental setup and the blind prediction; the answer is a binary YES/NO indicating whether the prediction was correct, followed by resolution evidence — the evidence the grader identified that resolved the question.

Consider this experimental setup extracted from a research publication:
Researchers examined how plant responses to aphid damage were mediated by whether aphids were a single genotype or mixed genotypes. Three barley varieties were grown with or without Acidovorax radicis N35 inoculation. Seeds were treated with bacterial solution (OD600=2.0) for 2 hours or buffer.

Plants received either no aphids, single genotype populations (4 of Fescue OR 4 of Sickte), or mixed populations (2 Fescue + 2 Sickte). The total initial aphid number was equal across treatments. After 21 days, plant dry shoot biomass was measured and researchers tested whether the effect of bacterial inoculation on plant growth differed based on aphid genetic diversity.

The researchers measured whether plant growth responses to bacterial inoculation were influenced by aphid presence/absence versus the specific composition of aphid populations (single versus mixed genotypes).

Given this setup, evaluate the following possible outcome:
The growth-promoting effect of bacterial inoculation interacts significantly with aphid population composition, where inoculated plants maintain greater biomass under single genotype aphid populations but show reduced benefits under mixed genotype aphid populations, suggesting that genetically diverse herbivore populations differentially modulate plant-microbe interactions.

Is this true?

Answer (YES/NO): NO